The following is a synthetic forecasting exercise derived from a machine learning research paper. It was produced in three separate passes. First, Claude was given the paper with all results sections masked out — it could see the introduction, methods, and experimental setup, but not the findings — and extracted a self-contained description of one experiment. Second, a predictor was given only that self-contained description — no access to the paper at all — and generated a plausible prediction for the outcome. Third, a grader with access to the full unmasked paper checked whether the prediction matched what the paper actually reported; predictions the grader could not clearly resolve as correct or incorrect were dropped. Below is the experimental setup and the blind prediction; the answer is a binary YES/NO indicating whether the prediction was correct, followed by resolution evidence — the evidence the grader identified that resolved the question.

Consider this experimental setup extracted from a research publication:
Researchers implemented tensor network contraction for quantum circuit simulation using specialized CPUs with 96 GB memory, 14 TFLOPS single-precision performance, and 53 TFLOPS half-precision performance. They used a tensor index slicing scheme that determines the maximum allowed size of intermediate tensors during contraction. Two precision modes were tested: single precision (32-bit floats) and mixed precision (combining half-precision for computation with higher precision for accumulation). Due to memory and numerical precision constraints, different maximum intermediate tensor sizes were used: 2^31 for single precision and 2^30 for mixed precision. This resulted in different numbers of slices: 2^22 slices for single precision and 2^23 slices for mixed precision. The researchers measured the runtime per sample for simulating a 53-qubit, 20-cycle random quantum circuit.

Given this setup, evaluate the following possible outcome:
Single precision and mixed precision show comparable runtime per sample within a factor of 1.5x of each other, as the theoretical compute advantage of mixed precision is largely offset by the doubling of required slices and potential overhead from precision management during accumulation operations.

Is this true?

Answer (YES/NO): NO